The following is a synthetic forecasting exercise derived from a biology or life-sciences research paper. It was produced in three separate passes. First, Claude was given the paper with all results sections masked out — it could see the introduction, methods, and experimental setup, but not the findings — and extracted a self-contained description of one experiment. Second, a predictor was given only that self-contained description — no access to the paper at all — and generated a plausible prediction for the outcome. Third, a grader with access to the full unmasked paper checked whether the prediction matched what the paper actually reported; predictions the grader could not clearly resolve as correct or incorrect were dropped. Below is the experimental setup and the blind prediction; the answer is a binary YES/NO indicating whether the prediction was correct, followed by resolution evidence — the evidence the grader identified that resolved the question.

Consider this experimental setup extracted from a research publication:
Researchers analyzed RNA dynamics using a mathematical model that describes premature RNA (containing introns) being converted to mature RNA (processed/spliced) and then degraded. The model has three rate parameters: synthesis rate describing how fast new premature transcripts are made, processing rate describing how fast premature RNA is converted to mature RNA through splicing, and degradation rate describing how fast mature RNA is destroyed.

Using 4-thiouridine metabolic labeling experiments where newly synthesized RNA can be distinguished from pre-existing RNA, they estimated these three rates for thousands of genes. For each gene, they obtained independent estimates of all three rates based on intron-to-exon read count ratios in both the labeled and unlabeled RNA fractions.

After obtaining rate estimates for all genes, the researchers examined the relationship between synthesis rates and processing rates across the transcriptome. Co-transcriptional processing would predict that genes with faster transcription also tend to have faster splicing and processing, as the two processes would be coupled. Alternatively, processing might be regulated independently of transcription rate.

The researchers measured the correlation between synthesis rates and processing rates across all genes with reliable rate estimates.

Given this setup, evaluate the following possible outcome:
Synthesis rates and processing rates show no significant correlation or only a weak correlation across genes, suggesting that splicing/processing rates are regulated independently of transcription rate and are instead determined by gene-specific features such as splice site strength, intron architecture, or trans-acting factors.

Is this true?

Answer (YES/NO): NO